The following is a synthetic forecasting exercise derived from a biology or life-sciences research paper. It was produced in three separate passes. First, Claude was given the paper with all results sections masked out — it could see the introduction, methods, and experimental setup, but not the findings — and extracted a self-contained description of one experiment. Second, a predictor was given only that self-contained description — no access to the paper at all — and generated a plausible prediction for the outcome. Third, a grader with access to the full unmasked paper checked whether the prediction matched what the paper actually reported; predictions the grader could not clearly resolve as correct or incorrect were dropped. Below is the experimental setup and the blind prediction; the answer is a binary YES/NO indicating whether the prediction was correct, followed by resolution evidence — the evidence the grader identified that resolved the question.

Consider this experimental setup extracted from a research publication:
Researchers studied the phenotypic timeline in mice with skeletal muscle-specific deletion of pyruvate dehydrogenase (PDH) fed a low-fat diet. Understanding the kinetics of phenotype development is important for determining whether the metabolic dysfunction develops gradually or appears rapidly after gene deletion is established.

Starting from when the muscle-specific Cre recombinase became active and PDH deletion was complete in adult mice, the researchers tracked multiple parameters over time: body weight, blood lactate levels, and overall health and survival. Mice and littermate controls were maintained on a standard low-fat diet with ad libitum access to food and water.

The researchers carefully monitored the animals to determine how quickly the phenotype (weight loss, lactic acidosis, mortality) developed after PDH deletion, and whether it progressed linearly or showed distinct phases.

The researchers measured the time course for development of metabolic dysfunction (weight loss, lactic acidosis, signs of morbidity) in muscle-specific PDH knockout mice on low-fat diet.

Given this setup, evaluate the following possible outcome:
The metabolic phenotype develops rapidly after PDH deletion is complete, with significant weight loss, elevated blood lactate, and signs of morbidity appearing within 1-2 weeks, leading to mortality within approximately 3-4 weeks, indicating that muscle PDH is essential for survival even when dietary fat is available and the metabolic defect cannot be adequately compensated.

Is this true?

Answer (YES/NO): YES